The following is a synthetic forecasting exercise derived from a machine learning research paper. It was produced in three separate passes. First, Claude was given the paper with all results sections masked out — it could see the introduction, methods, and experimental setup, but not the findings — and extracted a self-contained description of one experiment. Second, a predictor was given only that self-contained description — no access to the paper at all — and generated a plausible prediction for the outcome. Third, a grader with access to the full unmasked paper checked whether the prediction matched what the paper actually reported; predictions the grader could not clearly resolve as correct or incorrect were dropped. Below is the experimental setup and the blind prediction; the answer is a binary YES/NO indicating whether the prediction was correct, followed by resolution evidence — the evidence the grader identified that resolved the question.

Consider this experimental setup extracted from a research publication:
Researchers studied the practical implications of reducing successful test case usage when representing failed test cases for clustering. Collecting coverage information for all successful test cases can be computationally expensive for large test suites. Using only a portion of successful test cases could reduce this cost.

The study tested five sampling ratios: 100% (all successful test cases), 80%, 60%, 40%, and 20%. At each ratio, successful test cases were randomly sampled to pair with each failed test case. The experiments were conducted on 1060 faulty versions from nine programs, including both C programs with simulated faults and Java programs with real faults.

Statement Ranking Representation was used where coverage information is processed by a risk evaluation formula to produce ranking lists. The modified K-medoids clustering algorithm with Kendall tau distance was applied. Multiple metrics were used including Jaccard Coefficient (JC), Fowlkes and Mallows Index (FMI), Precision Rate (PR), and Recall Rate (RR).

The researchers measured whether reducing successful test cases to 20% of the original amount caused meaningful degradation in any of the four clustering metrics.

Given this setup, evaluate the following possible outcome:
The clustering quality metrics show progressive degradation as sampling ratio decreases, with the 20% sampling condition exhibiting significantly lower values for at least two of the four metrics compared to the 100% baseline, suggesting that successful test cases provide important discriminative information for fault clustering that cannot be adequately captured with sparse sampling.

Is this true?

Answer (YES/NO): NO